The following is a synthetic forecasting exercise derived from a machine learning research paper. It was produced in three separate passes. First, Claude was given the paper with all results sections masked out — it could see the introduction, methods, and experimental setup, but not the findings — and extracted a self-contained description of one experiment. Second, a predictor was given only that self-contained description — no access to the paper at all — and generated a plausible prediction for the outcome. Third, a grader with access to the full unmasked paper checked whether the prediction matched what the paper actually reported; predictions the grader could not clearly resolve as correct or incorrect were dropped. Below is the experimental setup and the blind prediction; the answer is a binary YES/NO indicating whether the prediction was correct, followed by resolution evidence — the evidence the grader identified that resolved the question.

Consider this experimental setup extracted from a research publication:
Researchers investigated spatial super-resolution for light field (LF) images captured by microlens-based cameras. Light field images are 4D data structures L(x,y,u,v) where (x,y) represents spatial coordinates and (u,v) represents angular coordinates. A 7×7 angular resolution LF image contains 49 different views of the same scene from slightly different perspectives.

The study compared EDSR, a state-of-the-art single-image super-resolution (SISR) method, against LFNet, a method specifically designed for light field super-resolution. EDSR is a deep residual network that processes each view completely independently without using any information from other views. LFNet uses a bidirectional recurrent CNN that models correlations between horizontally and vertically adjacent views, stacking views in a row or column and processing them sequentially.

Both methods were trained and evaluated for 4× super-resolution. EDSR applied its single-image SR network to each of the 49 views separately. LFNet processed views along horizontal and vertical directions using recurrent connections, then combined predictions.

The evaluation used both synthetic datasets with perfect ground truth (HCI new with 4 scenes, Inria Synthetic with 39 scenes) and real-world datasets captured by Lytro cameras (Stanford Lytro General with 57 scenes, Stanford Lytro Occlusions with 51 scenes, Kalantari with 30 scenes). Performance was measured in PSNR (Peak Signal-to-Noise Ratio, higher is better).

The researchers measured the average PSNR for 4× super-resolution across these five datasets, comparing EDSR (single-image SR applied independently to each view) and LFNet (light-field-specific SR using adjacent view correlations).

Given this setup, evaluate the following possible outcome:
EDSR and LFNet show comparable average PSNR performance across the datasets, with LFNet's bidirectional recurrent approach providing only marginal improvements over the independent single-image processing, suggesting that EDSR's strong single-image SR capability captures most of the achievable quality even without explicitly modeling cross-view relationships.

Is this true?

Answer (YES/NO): NO